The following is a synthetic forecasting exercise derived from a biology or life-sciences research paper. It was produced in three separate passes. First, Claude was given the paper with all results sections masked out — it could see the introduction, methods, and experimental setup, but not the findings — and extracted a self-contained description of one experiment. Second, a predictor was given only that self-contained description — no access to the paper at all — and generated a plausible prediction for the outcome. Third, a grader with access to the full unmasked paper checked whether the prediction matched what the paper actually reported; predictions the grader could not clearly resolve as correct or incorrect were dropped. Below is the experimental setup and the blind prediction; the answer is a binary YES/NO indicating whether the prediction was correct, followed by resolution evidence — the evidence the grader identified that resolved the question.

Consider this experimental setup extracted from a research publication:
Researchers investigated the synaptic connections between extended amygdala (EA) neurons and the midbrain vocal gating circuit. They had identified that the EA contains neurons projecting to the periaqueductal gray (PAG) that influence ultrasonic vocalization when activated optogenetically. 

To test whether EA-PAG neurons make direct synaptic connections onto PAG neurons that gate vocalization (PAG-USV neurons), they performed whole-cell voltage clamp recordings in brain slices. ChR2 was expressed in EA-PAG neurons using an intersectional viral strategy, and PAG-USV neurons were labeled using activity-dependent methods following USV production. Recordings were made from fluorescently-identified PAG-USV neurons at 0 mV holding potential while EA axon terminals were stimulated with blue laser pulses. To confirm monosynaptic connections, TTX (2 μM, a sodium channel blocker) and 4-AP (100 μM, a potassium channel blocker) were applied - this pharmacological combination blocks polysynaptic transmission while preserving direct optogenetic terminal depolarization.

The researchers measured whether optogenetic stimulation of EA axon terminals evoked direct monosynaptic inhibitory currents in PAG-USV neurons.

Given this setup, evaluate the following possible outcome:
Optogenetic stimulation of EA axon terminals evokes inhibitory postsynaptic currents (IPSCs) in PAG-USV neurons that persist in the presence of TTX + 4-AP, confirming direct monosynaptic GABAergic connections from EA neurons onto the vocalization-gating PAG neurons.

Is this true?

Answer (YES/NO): YES